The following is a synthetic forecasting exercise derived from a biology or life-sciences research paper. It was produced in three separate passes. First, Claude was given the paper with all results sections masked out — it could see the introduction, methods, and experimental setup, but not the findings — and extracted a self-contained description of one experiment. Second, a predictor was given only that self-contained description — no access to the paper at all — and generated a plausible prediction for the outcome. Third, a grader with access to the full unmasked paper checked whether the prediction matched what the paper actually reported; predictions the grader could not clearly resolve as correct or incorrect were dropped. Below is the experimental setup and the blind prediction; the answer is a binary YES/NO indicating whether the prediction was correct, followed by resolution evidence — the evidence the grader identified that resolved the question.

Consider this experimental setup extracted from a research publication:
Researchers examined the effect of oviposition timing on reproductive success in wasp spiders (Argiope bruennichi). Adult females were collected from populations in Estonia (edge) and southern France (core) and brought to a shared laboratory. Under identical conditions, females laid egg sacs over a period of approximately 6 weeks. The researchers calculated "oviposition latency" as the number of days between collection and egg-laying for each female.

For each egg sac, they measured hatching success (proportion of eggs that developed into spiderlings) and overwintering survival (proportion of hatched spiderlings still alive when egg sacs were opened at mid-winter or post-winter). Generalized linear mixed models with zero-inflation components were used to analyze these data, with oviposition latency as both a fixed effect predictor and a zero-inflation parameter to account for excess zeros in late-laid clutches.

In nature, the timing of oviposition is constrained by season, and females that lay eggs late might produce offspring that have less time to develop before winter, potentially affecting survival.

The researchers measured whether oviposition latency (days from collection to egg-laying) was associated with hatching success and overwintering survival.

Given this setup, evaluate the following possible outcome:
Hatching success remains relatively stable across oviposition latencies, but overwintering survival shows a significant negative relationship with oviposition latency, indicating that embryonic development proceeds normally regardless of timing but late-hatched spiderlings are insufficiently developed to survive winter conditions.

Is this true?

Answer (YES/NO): NO